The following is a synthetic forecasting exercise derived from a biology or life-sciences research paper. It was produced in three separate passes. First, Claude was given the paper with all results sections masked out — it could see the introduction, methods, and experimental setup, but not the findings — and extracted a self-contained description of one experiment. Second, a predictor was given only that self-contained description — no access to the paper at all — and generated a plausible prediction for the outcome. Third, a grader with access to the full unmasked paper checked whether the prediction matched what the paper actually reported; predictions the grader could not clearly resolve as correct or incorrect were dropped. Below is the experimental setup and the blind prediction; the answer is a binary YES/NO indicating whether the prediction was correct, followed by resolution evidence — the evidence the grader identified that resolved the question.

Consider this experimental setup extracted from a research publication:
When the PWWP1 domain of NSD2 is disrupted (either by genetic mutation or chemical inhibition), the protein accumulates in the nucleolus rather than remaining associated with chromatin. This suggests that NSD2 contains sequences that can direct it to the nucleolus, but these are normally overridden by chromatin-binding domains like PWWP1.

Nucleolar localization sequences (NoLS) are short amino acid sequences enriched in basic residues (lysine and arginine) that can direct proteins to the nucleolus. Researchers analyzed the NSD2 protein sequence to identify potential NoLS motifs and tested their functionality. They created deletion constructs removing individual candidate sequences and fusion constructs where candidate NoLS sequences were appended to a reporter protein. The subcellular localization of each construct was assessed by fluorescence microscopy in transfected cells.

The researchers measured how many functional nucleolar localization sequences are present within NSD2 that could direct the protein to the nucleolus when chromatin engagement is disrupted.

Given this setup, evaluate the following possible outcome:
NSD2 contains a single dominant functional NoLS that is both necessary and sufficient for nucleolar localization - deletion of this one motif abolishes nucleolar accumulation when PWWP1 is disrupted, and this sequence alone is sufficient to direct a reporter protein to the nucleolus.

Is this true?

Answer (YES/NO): NO